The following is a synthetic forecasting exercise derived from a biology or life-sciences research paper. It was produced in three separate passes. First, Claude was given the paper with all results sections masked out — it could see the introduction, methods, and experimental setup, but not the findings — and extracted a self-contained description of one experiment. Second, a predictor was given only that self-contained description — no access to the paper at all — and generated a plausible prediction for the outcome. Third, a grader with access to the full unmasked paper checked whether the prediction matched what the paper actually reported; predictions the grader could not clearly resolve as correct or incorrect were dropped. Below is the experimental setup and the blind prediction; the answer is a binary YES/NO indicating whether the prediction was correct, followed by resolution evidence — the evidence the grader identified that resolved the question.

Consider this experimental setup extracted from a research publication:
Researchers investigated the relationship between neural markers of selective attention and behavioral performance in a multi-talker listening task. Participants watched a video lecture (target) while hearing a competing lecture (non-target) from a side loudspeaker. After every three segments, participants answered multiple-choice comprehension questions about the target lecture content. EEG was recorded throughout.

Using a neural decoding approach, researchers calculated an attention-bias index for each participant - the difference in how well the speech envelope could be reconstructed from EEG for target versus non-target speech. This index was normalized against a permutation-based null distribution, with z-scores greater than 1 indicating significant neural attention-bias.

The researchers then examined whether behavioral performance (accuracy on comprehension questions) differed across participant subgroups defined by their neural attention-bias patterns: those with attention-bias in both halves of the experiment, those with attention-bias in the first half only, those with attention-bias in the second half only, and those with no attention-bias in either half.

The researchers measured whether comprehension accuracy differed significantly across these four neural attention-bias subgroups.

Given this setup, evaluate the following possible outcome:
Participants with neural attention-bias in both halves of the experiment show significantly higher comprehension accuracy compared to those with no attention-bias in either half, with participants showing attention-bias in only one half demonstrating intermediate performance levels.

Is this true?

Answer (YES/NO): NO